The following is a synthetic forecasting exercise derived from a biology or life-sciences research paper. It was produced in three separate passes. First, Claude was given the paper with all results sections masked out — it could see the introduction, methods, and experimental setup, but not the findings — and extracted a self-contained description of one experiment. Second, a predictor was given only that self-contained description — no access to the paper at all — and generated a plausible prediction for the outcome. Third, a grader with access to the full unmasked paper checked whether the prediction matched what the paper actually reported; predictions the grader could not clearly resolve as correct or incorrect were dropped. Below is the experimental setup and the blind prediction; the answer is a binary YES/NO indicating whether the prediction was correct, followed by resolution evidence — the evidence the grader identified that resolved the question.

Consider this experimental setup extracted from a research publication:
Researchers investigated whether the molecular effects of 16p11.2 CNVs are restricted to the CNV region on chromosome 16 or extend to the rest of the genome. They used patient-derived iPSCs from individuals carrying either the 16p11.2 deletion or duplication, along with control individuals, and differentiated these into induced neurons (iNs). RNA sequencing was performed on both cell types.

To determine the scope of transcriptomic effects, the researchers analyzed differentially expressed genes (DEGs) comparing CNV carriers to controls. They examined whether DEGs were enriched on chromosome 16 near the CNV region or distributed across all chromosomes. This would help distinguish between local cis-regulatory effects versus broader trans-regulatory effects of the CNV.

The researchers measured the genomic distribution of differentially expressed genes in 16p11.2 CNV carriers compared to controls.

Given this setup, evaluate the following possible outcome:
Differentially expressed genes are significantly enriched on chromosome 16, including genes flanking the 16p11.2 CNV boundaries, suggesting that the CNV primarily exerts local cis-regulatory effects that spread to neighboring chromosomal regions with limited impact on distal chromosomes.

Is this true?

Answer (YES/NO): NO